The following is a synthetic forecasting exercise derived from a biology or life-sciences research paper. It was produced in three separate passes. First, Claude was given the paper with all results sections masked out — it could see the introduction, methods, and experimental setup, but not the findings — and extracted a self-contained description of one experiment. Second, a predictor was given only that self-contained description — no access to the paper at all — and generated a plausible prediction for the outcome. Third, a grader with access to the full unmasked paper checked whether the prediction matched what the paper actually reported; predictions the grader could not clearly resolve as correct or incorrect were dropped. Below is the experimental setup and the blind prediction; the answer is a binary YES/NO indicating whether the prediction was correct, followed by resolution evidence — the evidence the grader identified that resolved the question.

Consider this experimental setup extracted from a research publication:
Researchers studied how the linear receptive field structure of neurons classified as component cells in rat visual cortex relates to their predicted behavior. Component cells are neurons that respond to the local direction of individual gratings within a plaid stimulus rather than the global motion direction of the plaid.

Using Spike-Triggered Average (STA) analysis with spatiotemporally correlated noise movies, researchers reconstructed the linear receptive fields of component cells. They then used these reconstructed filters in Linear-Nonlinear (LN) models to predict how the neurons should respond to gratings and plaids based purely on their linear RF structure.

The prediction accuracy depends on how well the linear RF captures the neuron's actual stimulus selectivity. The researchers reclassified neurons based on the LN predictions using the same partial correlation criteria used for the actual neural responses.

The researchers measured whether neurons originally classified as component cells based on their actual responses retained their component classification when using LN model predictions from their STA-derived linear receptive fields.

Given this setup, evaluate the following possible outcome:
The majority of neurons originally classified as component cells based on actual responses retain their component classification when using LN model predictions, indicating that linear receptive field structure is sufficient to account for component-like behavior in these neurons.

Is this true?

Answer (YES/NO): YES